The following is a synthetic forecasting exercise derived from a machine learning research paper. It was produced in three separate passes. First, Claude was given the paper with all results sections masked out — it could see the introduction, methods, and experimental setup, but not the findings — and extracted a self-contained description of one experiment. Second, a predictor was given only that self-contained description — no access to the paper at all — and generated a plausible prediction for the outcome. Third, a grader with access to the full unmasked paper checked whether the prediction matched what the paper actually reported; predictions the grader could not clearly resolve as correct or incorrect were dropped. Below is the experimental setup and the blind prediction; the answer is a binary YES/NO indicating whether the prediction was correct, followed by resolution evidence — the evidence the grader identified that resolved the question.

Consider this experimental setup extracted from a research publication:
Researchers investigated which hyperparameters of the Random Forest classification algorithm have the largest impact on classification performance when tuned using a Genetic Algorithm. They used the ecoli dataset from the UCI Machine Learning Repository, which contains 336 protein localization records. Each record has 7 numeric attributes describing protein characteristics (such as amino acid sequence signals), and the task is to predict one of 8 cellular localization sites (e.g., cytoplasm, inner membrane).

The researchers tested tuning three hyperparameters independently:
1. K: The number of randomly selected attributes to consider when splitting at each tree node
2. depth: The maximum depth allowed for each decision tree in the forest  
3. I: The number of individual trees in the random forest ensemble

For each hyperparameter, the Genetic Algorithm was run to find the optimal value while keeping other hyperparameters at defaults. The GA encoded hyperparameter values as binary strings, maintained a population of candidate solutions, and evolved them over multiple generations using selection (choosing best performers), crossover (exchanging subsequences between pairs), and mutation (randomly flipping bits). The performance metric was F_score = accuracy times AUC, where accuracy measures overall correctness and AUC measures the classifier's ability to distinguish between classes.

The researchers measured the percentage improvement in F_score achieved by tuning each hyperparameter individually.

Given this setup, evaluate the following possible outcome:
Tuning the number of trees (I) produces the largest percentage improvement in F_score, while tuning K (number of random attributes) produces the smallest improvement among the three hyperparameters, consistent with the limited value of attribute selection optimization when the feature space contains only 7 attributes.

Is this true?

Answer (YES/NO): NO